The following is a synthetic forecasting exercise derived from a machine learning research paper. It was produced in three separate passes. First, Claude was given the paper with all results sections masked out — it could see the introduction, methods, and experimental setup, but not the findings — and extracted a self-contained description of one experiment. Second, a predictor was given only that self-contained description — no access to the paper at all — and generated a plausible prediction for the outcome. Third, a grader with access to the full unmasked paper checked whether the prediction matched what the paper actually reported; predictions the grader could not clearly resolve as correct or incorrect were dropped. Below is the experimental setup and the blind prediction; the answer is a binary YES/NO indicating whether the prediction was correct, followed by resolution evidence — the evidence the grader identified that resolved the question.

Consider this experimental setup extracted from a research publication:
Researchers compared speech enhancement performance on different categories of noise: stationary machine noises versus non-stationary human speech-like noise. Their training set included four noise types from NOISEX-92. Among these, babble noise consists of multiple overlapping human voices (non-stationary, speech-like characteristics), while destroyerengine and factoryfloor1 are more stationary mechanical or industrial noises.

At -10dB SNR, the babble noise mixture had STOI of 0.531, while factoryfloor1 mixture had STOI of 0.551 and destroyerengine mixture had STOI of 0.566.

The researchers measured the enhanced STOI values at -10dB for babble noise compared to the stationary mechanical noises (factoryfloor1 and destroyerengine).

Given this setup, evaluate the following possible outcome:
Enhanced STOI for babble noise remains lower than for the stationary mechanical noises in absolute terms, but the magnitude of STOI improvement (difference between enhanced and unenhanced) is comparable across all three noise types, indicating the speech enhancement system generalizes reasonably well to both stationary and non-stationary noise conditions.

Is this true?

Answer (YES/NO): YES